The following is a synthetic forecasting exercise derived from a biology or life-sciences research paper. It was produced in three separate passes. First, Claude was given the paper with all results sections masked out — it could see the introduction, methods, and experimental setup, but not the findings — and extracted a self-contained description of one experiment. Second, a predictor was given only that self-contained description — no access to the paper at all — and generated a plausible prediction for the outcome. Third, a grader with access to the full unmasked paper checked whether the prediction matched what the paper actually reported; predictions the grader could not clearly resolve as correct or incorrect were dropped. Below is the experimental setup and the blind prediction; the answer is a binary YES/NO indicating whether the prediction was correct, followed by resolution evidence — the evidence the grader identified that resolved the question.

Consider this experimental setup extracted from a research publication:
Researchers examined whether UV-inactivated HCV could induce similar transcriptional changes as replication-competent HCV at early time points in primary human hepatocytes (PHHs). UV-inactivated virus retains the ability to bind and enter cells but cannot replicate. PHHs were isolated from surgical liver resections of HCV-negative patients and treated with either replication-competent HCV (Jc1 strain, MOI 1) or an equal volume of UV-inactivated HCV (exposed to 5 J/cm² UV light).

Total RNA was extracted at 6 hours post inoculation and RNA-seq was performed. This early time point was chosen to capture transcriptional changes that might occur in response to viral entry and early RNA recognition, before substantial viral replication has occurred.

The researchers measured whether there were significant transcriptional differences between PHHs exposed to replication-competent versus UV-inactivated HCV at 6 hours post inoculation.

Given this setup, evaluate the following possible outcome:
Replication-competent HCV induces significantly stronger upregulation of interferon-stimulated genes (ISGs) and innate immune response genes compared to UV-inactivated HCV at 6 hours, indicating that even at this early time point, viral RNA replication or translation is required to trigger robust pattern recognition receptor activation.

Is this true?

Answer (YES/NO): YES